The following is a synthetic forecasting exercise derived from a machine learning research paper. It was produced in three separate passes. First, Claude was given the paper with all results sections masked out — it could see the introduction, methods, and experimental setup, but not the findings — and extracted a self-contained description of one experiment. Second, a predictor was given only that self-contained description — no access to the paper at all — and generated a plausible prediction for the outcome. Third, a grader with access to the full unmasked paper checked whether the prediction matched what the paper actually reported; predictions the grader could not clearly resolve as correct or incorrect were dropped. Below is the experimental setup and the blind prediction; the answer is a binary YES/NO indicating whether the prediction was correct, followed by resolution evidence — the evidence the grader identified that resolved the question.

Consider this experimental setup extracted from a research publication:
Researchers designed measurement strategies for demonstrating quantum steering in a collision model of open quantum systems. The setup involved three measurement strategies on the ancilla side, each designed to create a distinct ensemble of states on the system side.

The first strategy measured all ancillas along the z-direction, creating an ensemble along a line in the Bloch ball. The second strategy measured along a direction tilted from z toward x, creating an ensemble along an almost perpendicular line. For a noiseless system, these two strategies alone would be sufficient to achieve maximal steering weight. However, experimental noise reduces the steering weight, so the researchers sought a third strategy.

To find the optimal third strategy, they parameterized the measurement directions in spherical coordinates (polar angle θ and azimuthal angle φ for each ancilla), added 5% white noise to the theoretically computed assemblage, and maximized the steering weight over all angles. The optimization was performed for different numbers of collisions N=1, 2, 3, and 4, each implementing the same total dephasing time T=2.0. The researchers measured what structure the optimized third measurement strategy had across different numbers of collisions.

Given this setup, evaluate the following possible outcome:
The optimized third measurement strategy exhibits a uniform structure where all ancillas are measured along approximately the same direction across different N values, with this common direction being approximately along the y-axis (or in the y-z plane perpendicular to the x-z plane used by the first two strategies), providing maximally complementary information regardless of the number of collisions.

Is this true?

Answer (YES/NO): NO